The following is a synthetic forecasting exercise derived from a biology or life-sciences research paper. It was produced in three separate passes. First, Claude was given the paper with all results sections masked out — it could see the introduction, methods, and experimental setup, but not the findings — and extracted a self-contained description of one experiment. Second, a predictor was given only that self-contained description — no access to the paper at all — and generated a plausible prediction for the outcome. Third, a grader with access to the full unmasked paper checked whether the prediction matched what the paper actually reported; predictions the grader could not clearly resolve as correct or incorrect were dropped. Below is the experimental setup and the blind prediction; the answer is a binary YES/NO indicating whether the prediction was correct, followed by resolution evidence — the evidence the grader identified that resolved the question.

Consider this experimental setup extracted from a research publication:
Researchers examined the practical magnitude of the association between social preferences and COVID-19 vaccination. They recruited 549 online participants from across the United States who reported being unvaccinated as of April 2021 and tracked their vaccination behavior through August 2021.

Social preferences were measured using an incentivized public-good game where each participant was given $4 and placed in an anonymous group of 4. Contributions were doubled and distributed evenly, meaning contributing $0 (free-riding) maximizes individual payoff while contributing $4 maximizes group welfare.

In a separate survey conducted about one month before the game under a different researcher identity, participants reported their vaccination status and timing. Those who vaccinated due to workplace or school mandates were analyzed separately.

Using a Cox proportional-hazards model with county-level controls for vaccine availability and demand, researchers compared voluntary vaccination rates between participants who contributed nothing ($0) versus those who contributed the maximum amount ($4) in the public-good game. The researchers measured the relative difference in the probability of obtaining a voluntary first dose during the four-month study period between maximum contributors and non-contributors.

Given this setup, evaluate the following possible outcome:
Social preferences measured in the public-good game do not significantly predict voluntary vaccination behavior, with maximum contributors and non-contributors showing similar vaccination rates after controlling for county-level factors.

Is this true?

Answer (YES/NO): NO